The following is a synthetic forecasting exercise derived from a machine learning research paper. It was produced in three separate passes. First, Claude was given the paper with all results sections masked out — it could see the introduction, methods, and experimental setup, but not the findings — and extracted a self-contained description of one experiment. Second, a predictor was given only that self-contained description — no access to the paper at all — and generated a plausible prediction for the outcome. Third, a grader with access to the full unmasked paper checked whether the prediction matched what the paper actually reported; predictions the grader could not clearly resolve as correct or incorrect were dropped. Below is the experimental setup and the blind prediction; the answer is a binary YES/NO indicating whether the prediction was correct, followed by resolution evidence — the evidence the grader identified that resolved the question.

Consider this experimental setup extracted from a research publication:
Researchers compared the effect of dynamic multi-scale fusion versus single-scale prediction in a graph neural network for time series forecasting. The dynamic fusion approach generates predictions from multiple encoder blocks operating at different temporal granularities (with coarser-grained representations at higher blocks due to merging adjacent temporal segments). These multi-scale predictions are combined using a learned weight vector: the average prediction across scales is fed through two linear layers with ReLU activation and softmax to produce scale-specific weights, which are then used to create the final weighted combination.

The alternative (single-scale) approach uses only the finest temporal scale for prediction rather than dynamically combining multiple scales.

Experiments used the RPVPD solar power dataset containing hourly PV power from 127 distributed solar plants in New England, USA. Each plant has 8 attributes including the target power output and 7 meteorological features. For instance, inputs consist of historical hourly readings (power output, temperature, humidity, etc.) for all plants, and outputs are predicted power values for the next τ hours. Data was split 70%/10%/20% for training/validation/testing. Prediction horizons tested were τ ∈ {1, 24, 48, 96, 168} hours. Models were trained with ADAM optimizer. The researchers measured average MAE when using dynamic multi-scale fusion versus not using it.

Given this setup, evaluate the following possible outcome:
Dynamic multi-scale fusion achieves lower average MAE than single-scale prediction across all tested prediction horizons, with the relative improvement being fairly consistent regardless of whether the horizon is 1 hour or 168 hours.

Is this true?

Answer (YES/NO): NO